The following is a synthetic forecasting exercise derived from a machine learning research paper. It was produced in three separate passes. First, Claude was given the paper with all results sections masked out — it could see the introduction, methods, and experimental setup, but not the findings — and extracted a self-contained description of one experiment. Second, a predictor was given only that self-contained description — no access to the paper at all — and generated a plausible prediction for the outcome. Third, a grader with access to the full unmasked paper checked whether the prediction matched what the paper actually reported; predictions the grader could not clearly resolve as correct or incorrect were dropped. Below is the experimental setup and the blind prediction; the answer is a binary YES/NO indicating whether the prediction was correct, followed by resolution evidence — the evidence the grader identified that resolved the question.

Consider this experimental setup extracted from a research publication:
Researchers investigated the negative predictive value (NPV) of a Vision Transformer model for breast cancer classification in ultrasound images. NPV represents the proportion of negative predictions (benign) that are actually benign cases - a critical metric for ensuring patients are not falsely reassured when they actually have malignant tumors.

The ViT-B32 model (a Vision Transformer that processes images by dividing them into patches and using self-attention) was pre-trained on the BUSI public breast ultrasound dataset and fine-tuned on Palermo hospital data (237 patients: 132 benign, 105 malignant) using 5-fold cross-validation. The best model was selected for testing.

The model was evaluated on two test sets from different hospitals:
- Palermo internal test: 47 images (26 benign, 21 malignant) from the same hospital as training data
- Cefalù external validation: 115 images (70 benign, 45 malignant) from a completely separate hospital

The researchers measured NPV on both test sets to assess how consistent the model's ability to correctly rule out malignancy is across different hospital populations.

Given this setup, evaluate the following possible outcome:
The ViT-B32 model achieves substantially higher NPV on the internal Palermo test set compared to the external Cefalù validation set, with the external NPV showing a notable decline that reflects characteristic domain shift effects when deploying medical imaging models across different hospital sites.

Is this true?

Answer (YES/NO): YES